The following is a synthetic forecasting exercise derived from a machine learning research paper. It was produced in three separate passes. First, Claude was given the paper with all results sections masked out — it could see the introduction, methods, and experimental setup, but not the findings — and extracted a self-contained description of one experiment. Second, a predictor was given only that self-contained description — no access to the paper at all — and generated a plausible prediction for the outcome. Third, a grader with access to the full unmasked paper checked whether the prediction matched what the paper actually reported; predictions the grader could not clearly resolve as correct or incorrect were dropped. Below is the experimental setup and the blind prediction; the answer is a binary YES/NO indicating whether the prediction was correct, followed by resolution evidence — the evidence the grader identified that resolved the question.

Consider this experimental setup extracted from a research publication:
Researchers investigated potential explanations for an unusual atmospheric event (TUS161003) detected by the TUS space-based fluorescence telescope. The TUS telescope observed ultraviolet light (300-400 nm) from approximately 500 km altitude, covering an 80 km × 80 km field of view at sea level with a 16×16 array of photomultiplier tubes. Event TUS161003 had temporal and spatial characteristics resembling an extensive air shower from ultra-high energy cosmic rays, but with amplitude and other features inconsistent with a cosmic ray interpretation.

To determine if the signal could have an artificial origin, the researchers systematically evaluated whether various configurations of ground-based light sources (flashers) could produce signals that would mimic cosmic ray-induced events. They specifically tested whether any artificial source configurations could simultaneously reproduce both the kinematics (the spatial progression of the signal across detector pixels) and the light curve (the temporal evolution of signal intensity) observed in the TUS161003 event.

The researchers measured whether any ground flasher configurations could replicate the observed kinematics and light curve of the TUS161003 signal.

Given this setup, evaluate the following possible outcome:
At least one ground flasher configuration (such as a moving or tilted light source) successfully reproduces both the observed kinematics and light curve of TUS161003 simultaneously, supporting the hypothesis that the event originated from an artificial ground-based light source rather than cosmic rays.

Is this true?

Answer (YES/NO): YES